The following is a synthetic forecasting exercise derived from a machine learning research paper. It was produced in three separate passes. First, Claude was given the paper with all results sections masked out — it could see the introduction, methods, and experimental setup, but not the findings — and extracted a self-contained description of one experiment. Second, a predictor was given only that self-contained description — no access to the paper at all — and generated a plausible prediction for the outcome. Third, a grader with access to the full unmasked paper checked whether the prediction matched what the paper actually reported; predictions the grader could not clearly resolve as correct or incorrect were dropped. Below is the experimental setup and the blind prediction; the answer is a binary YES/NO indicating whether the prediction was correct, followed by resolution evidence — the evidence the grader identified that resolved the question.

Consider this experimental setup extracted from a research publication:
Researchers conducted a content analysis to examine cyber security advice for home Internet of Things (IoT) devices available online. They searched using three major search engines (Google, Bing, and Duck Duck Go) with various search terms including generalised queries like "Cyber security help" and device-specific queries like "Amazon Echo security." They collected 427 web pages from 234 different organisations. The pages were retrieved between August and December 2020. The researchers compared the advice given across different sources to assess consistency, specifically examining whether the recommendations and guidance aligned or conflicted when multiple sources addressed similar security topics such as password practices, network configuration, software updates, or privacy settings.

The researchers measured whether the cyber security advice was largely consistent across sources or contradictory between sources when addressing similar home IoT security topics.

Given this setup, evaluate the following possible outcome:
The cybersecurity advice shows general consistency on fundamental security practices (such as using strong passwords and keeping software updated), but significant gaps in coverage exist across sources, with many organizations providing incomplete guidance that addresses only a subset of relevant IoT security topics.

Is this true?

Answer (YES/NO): NO